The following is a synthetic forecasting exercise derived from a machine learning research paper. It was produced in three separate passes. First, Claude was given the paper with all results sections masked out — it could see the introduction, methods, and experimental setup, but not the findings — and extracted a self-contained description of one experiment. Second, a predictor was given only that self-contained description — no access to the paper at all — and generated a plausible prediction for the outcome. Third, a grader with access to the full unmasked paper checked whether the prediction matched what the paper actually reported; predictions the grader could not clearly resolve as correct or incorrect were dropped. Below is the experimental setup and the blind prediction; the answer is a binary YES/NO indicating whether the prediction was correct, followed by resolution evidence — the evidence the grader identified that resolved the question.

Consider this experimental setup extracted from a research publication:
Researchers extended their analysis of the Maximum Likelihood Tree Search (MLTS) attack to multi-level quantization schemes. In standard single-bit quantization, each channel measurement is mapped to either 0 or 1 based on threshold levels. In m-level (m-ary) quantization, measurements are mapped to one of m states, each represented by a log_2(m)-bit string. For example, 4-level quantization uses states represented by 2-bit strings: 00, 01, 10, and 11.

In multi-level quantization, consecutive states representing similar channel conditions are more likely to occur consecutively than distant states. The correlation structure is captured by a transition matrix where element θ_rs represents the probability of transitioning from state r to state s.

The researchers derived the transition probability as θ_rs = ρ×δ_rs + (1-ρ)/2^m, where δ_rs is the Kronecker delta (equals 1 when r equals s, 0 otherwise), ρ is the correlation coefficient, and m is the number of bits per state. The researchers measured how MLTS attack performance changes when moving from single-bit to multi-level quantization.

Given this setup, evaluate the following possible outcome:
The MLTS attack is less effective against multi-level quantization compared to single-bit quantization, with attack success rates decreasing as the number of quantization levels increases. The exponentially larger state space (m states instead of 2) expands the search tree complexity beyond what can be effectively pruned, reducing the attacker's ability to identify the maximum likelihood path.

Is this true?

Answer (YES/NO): NO